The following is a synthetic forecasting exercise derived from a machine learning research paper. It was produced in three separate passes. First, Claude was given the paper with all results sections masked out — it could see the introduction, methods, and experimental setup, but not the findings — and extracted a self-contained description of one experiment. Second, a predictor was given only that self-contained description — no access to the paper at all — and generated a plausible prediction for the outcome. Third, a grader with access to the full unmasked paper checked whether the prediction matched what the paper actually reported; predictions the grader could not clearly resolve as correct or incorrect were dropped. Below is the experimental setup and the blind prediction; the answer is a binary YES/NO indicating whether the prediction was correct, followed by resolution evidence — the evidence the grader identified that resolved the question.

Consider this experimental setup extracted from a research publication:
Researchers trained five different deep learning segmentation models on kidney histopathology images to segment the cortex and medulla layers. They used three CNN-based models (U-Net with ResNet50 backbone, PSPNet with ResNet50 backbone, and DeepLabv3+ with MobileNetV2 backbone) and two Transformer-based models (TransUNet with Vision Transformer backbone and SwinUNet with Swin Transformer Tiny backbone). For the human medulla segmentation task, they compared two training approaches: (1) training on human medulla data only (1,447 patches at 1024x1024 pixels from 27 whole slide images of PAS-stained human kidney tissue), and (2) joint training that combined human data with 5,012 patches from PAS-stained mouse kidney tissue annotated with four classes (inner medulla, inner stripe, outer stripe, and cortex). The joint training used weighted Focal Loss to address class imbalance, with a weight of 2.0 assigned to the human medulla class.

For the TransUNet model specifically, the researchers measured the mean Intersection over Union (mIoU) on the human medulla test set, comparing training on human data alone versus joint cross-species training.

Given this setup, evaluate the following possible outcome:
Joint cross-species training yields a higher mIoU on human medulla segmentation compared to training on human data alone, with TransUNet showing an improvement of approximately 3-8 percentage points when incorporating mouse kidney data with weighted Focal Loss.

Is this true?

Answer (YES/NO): NO